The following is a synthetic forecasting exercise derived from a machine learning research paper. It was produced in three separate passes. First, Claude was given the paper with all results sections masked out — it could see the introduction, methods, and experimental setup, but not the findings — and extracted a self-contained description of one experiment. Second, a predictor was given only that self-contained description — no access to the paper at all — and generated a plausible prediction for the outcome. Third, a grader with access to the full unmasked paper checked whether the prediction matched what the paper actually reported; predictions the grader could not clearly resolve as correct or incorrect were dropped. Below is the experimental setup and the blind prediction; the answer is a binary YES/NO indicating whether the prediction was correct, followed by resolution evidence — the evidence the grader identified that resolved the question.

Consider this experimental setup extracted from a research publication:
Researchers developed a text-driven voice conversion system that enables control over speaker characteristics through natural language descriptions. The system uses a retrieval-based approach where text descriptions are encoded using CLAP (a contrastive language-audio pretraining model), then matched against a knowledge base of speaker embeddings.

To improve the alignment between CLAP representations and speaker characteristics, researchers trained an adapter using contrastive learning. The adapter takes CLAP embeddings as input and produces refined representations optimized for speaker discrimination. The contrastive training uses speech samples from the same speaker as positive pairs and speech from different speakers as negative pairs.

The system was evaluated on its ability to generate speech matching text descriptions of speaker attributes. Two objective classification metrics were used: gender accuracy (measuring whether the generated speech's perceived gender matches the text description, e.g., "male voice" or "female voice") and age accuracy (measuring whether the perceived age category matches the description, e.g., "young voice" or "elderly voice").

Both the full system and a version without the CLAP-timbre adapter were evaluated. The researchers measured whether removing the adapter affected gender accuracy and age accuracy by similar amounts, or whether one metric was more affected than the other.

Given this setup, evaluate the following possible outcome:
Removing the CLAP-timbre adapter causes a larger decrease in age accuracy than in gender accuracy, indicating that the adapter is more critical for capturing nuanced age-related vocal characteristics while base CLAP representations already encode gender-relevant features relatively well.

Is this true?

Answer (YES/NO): NO